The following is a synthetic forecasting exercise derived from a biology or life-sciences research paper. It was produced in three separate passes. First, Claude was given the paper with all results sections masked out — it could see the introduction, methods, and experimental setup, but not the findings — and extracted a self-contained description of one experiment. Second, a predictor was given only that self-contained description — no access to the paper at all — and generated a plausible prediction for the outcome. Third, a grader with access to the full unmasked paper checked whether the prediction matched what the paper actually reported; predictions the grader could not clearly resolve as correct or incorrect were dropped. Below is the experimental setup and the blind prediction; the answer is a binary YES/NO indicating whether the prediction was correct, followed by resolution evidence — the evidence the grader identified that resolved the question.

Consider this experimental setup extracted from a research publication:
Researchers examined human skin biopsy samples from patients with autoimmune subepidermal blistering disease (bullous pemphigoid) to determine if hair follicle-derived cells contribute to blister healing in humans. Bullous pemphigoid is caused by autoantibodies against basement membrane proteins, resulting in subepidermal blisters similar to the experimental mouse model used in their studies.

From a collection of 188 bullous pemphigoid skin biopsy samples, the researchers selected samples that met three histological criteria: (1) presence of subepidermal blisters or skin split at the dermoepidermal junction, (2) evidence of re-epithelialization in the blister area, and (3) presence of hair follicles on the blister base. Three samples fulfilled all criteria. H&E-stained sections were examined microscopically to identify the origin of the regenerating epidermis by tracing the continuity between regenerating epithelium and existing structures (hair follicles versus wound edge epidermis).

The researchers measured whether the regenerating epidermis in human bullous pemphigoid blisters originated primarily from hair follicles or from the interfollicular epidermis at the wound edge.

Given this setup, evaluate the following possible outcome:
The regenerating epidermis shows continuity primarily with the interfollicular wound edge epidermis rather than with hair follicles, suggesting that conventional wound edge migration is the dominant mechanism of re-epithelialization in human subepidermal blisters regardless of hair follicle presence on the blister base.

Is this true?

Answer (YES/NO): NO